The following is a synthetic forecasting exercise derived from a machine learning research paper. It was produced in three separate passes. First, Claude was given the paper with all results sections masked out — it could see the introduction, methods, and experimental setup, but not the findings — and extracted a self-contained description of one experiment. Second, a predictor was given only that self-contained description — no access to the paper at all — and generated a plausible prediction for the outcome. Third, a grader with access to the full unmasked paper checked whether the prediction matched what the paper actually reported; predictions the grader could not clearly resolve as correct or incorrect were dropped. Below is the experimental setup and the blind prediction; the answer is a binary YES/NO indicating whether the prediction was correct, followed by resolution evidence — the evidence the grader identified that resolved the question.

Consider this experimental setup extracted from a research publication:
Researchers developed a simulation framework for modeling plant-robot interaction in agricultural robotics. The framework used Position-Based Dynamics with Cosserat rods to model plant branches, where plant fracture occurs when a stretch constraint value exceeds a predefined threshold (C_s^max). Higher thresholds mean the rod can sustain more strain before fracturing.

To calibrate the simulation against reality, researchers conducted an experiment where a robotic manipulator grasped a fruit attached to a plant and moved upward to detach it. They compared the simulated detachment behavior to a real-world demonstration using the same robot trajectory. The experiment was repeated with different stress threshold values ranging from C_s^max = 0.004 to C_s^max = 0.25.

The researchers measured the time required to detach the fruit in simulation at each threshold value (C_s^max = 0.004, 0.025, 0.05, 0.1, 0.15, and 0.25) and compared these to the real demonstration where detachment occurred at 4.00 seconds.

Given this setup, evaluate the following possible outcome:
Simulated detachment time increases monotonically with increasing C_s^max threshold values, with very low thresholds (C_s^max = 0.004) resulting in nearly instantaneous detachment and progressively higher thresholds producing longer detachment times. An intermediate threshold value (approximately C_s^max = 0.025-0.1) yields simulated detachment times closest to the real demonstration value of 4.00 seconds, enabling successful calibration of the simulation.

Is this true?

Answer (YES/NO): YES